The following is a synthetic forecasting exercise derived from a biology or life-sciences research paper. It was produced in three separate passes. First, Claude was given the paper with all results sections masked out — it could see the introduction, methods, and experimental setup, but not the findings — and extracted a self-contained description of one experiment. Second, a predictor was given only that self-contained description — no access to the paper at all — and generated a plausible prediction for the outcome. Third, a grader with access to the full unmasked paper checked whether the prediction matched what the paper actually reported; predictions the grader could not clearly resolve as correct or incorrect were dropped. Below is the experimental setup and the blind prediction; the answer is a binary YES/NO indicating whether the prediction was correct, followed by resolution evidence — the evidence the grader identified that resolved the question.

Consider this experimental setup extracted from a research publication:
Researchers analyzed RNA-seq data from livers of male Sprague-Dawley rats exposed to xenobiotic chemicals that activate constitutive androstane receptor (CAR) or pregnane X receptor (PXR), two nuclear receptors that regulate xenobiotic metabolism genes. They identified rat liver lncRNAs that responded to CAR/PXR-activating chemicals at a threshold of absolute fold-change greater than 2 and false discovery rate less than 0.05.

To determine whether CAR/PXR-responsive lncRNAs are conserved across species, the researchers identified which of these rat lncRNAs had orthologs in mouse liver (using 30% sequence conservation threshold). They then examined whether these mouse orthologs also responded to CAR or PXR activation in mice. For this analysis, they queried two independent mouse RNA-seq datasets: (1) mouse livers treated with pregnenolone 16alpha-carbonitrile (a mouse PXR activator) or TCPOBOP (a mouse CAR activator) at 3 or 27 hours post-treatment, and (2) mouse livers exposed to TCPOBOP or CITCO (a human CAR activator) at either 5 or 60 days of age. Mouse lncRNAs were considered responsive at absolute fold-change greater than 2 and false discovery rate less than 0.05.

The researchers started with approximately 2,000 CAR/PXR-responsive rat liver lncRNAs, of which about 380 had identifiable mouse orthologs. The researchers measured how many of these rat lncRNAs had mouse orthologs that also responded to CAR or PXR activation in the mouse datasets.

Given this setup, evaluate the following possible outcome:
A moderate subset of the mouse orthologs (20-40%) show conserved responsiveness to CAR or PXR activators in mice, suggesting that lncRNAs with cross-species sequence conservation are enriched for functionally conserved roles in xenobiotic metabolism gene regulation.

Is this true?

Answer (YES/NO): YES